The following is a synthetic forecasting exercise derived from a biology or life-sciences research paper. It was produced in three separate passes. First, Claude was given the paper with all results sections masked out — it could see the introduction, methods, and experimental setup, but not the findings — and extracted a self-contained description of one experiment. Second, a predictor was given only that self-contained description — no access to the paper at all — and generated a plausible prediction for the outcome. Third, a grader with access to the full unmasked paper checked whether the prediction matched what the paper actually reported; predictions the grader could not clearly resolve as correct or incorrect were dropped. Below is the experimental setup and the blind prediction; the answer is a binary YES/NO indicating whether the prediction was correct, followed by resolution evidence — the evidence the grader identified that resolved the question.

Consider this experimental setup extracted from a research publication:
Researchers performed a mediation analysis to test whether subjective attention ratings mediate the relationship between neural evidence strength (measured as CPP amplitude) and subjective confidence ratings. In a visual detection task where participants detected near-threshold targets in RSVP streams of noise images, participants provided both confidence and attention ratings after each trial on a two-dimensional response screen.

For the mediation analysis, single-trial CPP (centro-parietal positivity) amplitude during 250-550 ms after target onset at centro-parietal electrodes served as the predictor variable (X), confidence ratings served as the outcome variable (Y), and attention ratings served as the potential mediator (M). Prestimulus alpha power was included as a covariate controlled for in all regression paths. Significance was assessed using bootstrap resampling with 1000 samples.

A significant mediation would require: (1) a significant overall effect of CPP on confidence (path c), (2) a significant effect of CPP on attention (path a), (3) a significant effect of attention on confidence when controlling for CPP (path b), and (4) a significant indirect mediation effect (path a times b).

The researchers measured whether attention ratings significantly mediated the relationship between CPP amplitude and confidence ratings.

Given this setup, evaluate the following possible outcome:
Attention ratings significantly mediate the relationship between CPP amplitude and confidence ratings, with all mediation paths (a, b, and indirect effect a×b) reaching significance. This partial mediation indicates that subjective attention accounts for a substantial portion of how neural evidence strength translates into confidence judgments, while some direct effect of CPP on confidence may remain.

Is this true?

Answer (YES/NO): YES